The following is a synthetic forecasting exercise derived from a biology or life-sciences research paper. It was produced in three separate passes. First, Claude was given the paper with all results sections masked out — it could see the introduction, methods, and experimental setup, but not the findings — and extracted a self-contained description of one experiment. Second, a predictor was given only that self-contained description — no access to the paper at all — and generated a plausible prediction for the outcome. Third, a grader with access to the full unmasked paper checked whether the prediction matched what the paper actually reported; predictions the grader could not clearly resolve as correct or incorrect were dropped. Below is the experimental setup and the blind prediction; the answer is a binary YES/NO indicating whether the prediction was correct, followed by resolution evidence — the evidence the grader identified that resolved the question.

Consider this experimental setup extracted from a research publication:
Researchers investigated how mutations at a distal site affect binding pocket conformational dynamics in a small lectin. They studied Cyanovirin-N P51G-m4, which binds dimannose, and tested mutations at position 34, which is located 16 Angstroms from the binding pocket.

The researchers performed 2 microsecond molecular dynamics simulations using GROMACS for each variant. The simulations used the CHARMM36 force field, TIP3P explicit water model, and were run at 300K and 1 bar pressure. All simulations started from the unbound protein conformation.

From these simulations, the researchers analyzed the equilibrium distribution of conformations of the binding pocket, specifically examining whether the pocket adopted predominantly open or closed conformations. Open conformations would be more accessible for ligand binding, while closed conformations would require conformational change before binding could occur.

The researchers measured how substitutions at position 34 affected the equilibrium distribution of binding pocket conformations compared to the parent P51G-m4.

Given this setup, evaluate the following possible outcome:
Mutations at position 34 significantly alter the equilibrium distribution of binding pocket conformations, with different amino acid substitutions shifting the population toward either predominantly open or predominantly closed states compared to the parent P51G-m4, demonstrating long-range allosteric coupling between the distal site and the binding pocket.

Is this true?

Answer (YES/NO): YES